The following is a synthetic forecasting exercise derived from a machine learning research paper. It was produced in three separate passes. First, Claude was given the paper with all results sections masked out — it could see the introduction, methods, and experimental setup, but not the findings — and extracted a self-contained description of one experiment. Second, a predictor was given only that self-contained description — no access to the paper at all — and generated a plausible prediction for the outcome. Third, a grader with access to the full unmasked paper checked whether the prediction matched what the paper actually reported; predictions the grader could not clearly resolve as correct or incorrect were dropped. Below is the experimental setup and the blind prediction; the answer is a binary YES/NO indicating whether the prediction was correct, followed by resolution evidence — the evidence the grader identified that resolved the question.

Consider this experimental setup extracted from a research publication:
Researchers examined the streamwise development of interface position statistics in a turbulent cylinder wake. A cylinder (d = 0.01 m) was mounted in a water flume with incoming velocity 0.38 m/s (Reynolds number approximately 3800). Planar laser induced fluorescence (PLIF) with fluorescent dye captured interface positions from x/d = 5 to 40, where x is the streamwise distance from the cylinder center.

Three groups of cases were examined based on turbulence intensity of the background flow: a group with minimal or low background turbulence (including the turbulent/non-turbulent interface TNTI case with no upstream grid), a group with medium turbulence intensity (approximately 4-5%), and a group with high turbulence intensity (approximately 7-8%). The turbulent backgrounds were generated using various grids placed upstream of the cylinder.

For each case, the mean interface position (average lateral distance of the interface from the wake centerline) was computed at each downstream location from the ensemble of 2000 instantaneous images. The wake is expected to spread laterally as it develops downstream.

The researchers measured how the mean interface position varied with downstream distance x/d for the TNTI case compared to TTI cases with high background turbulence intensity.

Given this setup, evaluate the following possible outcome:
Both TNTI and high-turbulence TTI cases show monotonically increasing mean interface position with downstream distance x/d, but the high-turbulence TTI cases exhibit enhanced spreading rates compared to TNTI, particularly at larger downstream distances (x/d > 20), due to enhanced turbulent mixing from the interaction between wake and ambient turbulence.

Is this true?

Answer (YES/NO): NO